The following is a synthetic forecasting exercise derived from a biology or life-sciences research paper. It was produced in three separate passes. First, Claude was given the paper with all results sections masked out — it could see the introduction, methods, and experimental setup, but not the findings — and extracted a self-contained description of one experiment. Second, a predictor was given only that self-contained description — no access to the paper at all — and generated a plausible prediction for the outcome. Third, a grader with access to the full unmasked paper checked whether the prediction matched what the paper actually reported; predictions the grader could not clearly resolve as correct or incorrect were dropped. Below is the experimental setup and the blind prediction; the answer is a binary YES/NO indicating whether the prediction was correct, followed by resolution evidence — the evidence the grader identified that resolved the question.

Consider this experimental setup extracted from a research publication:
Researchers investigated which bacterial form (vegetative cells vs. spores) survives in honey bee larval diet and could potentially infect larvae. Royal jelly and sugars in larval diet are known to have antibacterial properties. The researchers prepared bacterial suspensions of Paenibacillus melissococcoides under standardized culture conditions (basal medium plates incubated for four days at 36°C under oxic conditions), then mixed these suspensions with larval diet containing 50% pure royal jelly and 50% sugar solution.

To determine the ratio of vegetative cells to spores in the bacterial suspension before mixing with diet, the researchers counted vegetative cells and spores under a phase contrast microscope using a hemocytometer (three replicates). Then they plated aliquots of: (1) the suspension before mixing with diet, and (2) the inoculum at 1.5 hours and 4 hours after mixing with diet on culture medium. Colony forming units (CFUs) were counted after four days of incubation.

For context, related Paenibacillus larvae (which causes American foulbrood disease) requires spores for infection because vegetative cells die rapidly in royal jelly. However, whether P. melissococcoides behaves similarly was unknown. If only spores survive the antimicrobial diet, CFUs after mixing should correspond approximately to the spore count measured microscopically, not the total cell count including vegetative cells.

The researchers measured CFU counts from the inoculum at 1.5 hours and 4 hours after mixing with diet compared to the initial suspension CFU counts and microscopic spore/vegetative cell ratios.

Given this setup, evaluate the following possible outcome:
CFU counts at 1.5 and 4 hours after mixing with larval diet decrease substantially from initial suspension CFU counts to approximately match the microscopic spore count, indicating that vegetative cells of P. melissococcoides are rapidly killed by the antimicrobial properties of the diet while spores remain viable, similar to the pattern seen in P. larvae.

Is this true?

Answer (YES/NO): YES